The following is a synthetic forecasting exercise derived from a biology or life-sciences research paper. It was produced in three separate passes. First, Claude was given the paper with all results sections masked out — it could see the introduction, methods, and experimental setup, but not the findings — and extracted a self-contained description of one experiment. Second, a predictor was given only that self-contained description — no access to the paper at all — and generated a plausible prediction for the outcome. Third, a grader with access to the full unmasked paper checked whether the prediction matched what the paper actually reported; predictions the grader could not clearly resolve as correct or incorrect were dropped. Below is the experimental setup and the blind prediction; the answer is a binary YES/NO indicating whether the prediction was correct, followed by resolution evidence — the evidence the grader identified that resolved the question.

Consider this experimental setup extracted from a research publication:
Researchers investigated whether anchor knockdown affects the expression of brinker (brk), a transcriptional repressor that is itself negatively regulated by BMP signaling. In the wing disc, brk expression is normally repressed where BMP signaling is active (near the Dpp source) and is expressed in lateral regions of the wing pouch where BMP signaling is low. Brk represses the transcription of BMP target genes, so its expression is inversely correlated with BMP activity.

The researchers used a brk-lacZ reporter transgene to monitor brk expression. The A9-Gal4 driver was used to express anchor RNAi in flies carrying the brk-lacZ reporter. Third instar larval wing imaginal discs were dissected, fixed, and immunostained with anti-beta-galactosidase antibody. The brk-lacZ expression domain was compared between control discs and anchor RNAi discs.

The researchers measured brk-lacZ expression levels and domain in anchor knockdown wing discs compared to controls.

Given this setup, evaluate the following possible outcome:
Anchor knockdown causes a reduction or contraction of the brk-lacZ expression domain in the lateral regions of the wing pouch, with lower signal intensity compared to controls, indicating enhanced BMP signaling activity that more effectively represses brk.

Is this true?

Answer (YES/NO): NO